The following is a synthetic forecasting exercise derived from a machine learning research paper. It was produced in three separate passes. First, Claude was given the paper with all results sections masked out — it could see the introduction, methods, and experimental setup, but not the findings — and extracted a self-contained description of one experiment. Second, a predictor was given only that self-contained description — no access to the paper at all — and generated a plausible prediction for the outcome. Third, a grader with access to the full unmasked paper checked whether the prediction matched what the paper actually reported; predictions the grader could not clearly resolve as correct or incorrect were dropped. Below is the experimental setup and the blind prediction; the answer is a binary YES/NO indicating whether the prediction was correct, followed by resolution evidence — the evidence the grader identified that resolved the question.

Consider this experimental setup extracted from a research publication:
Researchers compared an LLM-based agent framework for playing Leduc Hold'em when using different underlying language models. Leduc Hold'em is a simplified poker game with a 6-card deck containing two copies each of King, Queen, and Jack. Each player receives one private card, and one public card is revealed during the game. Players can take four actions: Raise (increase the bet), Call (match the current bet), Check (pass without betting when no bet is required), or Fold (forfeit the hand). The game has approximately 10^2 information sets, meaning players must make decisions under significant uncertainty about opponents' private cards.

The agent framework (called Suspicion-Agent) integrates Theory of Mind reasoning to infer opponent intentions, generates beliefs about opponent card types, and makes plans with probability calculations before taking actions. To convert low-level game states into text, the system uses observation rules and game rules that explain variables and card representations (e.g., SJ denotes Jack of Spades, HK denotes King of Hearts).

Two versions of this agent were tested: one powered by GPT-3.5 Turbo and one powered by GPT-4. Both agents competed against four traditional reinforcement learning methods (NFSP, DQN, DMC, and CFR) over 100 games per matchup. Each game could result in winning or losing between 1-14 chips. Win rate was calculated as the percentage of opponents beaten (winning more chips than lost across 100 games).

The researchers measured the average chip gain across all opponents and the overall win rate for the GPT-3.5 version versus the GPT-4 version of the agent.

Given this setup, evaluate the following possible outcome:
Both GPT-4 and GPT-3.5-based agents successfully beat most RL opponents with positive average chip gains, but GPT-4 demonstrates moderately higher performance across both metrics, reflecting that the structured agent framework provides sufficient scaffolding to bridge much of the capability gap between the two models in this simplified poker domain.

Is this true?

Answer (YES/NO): NO